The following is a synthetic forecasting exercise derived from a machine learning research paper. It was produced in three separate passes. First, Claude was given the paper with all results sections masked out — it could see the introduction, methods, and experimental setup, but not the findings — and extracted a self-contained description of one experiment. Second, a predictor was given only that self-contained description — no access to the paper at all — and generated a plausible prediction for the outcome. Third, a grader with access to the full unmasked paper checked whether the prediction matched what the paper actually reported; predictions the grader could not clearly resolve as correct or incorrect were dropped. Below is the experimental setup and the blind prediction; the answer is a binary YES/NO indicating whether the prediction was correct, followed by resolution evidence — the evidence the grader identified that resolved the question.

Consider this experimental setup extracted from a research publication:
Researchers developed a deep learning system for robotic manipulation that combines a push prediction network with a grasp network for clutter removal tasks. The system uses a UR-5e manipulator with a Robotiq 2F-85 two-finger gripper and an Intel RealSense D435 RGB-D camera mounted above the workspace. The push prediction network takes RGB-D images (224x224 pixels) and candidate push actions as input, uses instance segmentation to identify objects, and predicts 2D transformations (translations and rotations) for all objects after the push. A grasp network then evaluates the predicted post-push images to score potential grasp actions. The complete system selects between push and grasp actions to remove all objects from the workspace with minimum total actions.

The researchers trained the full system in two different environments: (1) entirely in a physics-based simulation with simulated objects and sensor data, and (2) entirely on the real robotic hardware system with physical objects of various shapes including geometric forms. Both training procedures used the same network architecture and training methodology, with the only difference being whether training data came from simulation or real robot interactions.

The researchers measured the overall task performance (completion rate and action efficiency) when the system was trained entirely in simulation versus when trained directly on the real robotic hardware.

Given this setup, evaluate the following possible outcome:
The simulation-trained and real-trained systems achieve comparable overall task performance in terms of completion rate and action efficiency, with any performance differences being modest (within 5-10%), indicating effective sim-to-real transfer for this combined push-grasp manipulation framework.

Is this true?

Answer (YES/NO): NO